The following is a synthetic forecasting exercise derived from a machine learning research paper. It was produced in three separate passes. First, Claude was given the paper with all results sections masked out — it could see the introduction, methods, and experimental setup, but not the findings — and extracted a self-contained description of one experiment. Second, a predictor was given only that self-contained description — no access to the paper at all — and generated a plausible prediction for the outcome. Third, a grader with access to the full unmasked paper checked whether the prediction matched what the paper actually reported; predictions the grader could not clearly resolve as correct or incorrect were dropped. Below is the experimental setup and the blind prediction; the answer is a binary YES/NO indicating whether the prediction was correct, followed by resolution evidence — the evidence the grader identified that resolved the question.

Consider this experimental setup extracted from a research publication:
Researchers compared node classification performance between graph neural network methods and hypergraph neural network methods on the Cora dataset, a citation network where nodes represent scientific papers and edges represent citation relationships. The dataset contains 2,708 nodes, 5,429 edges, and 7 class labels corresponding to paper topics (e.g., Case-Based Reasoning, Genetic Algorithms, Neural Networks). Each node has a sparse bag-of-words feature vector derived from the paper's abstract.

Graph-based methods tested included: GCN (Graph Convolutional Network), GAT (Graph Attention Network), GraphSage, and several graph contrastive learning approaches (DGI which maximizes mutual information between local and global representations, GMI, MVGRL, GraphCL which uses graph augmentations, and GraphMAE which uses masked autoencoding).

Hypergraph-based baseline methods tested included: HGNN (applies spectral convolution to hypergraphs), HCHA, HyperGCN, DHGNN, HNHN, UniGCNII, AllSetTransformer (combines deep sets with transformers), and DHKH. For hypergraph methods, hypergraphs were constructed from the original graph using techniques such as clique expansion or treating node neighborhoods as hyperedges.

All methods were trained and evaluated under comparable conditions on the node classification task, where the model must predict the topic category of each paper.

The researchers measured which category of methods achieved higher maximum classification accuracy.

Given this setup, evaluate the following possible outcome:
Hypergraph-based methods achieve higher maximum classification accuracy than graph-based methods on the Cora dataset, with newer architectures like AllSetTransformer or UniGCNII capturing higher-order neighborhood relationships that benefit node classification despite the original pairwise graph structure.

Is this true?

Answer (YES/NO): NO